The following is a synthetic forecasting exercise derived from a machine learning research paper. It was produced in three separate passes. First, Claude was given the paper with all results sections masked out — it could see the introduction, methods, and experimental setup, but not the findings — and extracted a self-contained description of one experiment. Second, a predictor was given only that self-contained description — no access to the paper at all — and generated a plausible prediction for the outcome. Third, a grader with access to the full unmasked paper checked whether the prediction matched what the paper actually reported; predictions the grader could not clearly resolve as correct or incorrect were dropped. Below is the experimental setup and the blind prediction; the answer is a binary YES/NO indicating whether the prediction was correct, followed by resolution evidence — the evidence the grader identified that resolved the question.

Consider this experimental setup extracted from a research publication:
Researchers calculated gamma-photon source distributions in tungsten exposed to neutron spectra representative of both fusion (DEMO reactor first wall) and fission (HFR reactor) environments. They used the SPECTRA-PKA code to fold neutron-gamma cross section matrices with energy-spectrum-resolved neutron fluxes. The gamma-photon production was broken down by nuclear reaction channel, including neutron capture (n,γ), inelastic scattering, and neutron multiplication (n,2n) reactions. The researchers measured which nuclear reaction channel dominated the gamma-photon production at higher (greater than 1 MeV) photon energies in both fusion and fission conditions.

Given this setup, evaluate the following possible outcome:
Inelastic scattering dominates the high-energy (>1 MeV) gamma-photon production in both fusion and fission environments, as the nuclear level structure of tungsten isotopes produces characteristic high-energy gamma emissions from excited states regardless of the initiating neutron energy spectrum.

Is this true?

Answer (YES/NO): NO